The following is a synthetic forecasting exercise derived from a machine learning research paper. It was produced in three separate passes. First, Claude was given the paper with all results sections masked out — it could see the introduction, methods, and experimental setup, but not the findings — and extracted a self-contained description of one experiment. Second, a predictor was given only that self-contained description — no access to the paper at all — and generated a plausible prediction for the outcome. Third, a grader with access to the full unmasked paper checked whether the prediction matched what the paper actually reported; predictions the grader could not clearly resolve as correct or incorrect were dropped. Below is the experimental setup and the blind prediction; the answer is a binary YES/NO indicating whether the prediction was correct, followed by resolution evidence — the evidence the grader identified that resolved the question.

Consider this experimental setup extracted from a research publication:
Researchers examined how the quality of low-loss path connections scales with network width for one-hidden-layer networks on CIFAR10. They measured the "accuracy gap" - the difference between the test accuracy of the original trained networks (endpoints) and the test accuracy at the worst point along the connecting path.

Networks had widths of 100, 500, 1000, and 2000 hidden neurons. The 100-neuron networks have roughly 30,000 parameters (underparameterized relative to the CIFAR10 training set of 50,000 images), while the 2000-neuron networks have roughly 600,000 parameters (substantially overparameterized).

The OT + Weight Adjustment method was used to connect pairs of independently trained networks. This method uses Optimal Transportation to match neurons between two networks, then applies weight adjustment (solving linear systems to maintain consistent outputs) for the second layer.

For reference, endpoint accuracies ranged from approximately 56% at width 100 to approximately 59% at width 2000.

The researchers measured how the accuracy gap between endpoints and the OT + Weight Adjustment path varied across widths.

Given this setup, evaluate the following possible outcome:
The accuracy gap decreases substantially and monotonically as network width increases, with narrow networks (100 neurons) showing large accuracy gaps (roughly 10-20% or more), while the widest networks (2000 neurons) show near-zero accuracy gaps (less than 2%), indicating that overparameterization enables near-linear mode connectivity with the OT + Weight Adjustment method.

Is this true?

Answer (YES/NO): NO